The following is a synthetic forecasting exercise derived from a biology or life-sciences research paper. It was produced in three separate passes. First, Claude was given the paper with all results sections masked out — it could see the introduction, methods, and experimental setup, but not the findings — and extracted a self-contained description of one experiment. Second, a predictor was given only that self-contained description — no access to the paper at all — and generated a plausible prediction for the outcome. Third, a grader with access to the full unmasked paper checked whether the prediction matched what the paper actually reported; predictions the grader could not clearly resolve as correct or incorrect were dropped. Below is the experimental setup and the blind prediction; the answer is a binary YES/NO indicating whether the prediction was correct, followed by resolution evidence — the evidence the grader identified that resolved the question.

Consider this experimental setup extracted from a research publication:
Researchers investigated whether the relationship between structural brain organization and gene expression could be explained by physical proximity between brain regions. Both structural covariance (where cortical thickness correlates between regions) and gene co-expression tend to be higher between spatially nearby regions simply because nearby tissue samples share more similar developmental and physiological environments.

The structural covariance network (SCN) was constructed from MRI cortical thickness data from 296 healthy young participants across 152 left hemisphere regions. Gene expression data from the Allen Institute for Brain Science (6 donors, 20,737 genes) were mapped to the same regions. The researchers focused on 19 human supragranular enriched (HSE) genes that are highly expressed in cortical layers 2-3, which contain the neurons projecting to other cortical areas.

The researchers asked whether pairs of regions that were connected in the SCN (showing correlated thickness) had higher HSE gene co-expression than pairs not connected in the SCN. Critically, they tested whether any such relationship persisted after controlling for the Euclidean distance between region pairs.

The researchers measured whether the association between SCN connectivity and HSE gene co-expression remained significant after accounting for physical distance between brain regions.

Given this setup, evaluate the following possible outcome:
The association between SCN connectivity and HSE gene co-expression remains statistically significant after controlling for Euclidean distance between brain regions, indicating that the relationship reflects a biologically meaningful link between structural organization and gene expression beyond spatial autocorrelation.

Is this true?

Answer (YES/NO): YES